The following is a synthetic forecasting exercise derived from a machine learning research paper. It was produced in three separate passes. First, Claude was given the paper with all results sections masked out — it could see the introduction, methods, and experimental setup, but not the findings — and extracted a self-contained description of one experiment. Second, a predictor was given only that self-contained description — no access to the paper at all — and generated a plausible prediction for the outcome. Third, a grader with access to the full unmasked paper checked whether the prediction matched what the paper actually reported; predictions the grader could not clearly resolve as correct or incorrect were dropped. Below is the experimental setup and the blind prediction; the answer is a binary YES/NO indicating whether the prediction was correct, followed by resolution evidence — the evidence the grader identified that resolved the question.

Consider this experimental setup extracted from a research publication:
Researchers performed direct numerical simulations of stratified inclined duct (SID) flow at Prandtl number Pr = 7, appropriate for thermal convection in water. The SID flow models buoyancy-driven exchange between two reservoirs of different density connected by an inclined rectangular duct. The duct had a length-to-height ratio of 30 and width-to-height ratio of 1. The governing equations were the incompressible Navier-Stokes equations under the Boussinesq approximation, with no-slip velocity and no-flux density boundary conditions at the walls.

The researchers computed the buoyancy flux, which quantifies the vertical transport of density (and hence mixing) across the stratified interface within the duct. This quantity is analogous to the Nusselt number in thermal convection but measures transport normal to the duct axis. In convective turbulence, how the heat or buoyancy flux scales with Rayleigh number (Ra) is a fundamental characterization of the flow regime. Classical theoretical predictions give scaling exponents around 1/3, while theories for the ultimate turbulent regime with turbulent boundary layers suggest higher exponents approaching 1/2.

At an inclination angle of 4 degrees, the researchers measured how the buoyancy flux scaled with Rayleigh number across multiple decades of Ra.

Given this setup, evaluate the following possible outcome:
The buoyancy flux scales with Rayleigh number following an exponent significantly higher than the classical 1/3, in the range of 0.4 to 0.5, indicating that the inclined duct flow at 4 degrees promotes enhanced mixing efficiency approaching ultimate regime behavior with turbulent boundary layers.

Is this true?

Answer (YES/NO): NO